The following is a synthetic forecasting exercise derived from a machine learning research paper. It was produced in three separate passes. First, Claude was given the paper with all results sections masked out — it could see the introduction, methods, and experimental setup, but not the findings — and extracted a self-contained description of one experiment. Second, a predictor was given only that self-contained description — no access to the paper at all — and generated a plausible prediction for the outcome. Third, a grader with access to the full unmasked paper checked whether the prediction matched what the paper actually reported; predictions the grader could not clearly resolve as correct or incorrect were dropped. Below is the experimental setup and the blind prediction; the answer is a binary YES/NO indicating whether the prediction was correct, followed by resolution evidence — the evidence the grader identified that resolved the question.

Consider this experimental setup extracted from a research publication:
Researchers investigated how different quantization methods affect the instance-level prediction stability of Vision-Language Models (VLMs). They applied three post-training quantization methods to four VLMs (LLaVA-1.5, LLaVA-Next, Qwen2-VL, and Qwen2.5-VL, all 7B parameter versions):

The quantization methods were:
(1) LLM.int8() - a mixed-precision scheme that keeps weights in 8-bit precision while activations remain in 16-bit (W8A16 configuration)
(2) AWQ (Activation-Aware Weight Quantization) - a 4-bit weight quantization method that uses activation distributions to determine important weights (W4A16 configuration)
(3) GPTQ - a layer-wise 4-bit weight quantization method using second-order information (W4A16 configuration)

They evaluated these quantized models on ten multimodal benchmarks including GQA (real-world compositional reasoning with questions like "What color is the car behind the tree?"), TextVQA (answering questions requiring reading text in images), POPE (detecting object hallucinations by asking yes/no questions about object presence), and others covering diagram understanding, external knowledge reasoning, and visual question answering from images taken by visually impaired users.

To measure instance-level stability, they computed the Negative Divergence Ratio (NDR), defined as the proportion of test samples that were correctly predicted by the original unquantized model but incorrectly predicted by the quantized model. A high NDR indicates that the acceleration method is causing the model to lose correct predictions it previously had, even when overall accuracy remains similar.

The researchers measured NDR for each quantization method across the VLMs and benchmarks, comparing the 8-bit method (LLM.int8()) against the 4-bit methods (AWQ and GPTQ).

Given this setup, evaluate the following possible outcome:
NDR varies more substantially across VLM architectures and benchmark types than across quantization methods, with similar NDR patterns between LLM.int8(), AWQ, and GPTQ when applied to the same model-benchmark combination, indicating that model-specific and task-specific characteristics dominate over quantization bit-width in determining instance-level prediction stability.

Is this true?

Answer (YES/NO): NO